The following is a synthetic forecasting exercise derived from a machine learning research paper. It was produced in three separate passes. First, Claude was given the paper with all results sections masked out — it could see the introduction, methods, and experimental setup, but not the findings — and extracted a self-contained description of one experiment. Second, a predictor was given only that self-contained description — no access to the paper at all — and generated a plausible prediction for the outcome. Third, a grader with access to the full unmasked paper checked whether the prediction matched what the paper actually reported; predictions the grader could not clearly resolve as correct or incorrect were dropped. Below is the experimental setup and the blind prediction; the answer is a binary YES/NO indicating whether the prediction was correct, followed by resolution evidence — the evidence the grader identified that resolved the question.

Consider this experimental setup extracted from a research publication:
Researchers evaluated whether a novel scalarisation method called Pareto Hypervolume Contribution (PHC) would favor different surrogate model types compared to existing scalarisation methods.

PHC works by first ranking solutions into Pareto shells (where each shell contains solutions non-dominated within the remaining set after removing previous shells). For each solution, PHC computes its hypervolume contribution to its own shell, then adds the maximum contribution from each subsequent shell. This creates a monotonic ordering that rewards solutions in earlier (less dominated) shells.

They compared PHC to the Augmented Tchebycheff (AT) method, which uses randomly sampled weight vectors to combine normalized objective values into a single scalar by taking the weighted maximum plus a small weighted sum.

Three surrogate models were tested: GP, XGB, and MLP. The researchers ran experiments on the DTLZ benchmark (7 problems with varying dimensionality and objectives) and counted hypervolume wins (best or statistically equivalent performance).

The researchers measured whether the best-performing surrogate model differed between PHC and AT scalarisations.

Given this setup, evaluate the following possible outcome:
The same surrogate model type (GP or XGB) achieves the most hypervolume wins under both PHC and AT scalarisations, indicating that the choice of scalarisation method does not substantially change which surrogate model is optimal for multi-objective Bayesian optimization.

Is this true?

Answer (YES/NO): NO